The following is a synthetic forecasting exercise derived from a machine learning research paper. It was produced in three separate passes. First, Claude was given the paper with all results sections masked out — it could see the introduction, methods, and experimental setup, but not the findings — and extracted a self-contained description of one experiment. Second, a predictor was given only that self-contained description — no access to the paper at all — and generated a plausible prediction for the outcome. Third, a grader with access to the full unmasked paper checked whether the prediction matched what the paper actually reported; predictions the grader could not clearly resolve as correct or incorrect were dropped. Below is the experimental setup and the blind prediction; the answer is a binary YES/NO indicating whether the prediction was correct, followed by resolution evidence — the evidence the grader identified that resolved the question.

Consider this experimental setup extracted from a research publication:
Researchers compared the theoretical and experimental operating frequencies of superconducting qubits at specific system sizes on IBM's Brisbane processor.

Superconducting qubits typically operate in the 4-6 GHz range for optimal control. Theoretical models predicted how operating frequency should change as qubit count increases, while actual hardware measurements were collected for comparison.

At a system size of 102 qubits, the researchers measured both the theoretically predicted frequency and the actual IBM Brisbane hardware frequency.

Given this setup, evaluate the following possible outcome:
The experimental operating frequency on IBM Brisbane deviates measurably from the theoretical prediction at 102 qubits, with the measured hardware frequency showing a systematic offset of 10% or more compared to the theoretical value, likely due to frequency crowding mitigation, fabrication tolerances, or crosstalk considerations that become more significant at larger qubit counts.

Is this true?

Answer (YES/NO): YES